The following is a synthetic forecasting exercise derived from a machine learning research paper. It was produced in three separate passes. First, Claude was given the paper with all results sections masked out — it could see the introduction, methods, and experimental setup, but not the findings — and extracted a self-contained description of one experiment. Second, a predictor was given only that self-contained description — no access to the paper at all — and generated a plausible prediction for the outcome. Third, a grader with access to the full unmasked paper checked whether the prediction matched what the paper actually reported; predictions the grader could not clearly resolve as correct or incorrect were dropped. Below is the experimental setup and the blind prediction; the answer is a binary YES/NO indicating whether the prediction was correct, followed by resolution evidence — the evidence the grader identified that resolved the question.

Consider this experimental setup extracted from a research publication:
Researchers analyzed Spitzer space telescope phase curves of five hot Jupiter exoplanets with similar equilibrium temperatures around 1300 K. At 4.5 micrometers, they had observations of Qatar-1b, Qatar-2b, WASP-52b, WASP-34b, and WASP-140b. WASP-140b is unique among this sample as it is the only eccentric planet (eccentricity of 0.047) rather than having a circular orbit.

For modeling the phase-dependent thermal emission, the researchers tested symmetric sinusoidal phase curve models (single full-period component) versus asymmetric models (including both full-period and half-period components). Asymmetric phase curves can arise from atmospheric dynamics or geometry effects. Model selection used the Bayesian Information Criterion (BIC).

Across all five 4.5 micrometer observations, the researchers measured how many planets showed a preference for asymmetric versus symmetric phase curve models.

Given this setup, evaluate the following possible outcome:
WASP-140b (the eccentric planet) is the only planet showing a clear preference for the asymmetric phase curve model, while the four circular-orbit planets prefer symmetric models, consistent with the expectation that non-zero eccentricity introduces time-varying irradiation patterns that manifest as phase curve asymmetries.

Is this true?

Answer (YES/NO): YES